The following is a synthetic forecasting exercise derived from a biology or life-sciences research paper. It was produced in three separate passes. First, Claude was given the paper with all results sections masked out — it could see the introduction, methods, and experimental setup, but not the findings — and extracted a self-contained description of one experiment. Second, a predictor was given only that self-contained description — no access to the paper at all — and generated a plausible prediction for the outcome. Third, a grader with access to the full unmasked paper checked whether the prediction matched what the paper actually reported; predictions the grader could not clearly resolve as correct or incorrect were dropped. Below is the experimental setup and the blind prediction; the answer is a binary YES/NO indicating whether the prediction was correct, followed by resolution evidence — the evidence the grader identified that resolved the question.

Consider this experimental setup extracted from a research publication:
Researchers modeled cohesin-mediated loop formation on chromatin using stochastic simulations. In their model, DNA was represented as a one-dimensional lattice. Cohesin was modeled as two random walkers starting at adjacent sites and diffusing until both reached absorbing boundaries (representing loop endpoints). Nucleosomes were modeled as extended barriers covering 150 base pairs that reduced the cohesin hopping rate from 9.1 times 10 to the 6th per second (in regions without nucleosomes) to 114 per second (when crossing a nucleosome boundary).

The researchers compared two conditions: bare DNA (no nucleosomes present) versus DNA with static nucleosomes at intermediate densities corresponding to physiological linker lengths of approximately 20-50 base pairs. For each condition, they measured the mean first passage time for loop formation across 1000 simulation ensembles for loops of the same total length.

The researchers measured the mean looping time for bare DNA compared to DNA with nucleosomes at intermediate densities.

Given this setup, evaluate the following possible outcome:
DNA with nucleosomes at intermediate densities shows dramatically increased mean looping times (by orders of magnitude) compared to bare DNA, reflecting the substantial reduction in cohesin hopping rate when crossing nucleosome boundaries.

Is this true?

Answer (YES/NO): NO